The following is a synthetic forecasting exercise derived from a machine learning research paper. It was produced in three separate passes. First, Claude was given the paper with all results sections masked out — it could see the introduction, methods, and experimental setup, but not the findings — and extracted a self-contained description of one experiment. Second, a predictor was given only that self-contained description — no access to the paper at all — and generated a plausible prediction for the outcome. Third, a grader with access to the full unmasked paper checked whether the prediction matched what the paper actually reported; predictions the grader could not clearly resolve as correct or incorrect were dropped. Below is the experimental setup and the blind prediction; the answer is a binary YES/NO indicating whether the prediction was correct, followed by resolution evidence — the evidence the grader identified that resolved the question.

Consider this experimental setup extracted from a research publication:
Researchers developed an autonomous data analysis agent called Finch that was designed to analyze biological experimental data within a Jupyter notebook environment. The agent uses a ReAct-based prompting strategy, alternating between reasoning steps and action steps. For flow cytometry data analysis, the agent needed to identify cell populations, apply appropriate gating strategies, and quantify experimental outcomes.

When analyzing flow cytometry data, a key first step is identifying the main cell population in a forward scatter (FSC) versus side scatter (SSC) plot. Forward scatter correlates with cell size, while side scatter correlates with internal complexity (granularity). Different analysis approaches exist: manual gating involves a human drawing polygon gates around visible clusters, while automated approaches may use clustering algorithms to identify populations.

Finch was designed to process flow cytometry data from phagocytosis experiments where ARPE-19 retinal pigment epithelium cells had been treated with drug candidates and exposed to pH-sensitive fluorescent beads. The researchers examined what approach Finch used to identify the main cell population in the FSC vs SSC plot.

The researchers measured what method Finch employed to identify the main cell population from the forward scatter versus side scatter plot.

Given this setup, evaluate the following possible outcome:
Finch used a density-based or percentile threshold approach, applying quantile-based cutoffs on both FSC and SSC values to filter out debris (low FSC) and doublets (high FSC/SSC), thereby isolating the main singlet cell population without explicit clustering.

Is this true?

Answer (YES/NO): NO